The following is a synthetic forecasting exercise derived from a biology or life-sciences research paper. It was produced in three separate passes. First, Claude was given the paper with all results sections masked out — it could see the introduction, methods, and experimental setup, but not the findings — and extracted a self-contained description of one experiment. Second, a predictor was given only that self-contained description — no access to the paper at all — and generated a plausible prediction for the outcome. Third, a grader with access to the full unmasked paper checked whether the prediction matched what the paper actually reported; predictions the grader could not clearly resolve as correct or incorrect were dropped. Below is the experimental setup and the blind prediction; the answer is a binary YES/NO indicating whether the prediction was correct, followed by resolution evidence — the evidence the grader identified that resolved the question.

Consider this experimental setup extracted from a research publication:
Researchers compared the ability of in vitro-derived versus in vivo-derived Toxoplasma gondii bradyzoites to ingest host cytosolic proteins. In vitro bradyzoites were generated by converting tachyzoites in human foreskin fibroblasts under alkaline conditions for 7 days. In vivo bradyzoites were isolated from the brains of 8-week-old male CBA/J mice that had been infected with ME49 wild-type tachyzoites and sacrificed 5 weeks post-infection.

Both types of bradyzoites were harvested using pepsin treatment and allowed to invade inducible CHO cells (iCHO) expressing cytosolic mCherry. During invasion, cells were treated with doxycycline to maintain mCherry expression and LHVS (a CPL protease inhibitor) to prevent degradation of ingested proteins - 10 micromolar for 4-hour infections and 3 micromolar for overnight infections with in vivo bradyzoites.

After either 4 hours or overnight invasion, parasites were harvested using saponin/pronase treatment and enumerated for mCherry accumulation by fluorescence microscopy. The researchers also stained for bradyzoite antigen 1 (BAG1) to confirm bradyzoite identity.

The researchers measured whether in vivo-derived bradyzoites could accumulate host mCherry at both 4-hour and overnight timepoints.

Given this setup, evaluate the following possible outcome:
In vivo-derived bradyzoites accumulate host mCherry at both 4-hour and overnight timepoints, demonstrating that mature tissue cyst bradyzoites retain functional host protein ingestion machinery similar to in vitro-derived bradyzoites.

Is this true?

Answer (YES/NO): YES